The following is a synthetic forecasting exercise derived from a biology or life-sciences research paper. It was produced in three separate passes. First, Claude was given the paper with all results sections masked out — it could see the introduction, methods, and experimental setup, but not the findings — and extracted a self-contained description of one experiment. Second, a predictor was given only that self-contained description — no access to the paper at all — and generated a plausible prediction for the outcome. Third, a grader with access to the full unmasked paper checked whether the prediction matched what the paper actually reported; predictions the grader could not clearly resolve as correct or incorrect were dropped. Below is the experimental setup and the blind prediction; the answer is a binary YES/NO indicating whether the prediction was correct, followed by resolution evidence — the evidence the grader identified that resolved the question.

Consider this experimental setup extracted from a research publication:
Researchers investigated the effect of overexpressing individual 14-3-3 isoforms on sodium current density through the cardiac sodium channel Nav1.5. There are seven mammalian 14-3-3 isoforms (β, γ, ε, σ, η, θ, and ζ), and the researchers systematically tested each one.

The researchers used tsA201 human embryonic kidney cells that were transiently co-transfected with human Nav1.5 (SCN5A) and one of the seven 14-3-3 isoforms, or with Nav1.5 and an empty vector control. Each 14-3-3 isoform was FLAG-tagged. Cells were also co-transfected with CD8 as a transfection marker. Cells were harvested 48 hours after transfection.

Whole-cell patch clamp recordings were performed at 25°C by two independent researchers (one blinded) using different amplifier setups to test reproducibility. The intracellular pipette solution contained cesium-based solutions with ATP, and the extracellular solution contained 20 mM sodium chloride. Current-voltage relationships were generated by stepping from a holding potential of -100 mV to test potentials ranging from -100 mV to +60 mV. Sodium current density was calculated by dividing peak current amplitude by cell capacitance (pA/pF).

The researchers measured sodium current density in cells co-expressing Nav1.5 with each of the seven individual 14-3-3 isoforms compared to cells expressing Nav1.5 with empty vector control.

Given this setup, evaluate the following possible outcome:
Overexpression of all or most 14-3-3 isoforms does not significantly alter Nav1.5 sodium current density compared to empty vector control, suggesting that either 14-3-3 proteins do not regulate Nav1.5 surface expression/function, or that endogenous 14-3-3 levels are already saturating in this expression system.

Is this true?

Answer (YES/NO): NO